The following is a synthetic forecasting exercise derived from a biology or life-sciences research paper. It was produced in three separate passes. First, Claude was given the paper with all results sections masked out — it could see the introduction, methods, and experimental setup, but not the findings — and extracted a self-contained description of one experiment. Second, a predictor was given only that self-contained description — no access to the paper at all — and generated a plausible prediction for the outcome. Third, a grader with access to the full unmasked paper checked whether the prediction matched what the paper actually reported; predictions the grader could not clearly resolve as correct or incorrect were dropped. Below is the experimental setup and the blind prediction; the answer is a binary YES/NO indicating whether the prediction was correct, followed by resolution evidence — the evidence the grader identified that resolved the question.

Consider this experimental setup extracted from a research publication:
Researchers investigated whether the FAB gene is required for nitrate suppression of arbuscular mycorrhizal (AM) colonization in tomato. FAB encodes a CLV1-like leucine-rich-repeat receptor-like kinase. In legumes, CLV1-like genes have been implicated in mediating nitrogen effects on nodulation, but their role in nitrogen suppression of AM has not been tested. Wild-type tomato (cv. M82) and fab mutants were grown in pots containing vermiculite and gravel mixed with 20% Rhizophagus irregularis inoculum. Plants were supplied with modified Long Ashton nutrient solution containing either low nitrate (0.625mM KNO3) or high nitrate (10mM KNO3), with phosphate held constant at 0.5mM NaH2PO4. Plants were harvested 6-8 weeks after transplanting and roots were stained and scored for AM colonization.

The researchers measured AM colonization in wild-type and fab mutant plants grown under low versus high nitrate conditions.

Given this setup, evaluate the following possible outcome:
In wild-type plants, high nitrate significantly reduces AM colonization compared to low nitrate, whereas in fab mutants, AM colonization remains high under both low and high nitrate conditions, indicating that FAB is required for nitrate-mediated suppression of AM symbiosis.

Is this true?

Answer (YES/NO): YES